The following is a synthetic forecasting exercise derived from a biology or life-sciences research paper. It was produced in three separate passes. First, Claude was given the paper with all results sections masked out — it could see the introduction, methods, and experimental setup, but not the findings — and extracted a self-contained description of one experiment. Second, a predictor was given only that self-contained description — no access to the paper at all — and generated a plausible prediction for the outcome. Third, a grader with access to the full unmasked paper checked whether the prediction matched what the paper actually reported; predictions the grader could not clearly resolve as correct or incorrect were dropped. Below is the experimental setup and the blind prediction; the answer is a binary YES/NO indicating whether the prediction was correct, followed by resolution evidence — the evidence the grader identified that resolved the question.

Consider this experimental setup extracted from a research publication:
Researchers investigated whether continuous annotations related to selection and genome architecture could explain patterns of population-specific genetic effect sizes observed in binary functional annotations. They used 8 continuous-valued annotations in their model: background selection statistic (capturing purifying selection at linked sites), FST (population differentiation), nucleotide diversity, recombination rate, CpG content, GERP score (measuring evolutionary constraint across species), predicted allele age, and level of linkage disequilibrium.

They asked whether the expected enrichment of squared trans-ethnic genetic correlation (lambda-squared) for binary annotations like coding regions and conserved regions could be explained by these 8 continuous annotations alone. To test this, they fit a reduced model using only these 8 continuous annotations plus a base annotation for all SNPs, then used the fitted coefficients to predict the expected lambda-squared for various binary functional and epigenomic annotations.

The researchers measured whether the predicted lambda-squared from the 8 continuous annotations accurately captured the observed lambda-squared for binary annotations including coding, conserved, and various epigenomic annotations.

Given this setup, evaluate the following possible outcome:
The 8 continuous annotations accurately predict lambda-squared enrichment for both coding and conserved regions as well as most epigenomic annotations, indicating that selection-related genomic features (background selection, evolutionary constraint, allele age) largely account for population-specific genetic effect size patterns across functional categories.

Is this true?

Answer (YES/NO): YES